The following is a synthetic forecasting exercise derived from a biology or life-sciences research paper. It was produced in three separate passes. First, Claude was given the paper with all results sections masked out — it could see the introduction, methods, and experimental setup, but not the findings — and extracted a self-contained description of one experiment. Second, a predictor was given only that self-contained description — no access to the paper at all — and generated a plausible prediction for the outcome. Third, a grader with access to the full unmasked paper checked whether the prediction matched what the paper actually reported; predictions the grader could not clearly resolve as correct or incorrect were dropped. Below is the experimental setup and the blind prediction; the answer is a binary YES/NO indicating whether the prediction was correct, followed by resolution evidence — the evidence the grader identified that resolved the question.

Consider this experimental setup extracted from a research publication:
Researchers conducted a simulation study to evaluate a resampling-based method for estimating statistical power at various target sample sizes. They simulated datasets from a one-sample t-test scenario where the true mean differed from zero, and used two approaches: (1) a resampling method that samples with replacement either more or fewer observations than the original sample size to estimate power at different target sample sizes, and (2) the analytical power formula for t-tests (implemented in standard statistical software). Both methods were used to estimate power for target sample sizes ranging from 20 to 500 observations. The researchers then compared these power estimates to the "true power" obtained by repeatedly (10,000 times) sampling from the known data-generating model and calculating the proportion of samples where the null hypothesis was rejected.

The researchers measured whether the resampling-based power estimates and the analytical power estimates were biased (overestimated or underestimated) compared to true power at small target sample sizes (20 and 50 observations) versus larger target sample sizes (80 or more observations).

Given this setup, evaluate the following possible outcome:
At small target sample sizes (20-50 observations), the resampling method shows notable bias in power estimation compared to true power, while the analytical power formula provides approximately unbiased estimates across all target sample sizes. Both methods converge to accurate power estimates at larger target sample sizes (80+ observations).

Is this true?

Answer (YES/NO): NO